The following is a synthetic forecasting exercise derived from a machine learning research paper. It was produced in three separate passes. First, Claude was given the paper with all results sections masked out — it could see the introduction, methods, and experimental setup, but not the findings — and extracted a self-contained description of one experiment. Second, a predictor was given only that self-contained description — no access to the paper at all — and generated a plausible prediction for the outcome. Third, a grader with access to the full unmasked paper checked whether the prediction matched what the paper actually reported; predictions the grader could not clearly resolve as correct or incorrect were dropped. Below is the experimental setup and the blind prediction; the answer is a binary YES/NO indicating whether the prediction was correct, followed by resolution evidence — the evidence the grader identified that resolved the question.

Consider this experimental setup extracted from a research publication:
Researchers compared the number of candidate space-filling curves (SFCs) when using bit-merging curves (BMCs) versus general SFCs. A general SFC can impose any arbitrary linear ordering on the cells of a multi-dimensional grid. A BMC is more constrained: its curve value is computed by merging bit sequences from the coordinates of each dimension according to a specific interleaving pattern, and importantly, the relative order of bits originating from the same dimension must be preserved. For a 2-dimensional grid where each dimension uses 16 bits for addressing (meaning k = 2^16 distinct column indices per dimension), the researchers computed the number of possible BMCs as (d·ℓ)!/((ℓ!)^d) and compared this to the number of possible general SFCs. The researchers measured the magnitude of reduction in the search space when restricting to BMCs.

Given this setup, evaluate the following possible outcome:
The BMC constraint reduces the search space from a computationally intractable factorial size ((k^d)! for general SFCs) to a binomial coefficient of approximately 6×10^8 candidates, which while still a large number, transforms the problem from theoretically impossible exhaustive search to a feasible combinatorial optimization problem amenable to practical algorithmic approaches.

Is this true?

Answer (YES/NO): YES